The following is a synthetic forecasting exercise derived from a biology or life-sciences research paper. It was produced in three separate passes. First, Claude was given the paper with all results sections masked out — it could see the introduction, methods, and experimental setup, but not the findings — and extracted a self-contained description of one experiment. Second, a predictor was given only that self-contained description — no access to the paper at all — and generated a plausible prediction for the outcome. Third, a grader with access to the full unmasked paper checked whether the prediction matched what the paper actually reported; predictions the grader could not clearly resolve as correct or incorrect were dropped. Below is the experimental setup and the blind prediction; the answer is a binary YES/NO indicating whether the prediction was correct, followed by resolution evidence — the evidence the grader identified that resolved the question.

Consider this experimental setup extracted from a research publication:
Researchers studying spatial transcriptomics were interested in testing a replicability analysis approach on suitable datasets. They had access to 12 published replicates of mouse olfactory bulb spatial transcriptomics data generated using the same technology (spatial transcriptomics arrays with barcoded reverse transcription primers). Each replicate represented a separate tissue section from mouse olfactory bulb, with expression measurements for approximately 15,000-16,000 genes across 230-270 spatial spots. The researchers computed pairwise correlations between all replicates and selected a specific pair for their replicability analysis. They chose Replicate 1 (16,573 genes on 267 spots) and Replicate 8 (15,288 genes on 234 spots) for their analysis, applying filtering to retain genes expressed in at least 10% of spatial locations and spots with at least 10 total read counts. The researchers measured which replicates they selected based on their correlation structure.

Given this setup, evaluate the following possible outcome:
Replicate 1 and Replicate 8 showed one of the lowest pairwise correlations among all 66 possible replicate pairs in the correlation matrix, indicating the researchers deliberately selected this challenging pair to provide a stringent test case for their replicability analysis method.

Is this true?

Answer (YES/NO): YES